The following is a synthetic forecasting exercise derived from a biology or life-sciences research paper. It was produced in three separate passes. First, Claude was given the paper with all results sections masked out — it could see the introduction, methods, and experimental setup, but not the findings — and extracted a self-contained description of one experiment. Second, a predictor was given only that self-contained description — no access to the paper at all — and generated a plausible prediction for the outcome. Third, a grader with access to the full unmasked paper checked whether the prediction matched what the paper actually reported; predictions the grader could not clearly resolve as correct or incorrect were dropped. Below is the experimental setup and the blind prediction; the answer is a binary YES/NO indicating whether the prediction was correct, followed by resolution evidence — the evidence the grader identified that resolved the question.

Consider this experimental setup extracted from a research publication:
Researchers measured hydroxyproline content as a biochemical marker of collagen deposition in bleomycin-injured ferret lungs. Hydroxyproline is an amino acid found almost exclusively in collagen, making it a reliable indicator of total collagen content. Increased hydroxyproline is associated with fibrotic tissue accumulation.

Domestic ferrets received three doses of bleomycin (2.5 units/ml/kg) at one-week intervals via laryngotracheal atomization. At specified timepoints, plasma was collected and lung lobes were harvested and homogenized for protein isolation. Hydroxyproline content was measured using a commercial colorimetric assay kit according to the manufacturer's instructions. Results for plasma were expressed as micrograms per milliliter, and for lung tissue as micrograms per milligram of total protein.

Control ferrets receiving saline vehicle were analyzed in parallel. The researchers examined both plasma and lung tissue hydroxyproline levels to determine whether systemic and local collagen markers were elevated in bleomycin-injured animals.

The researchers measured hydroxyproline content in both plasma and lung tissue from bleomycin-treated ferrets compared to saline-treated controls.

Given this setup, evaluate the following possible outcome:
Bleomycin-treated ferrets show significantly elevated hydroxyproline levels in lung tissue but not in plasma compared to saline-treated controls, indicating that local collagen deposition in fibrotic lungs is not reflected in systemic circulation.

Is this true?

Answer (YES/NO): NO